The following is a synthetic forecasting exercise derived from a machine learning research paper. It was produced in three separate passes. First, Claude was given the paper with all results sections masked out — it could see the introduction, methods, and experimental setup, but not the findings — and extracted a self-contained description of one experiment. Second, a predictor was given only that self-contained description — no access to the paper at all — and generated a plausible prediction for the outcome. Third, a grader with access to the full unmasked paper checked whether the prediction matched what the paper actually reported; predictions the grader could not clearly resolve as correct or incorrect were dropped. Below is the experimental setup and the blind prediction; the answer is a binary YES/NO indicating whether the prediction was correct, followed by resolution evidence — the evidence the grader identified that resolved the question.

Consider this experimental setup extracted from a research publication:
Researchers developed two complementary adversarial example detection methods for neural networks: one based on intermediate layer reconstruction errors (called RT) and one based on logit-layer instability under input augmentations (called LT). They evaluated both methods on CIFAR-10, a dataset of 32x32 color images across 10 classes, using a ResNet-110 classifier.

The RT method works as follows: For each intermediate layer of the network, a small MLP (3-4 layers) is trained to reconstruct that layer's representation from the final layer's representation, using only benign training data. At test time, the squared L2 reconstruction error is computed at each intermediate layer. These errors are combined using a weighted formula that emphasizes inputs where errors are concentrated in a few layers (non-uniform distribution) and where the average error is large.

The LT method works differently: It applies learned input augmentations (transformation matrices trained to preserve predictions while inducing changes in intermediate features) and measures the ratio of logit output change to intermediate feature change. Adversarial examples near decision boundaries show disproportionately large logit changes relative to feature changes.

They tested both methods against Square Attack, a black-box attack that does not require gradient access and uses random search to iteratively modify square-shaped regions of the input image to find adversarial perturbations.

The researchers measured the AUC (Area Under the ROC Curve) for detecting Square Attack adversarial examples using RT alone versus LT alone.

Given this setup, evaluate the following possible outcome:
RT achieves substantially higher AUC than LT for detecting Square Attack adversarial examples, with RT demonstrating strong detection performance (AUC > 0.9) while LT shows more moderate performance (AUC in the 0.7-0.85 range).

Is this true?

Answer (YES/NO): NO